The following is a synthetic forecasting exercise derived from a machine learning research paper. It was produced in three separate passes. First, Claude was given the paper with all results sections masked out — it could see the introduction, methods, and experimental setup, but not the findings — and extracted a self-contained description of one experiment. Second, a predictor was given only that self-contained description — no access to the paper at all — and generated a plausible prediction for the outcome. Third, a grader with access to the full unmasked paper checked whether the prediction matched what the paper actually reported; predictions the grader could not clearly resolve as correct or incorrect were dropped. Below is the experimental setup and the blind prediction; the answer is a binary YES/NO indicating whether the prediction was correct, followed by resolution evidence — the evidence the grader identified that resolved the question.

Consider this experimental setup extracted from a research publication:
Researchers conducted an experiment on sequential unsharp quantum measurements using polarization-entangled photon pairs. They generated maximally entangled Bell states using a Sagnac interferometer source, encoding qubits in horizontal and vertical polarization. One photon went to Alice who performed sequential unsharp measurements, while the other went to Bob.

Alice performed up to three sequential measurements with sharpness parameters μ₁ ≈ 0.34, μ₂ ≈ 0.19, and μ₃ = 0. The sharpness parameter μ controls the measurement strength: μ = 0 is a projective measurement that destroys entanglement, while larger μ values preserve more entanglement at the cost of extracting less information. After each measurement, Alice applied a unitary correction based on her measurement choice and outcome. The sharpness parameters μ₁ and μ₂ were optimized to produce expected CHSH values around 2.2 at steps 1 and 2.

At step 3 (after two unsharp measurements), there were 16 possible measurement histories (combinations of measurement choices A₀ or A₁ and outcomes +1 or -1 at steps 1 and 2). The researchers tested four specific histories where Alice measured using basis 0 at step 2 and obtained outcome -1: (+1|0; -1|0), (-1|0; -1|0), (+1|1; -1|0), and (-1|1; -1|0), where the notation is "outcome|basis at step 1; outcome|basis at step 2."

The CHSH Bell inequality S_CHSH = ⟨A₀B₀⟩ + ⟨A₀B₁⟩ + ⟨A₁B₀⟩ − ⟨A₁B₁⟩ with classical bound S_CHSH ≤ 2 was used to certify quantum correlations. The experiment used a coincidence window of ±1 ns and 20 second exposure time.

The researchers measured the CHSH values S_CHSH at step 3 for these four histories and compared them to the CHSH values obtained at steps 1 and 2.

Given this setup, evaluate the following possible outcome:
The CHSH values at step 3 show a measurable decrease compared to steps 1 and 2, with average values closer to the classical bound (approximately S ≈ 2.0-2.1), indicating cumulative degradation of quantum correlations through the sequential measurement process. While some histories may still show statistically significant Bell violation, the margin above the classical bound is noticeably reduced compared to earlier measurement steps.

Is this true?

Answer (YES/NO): NO